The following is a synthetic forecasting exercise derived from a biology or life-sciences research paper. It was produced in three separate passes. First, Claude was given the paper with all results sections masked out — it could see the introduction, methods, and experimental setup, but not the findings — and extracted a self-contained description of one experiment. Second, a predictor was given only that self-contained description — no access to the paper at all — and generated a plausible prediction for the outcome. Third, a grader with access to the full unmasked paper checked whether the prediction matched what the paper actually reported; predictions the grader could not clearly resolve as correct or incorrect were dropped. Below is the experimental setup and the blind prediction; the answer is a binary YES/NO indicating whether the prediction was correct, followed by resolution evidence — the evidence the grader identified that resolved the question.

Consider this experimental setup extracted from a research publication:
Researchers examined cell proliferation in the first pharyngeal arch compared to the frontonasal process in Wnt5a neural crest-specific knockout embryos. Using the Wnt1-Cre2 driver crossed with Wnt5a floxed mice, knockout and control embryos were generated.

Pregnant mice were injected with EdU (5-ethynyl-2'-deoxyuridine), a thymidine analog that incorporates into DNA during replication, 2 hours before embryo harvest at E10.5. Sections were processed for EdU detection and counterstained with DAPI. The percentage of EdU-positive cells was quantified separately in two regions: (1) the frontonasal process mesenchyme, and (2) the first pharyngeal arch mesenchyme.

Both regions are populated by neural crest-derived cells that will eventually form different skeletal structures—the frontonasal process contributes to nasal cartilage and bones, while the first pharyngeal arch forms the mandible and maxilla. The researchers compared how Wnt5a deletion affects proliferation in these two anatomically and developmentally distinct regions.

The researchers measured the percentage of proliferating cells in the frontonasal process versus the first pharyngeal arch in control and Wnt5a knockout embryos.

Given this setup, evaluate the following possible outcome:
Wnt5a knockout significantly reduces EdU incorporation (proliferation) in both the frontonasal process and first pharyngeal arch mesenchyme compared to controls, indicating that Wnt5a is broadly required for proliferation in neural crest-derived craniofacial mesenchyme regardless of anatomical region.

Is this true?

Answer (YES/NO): YES